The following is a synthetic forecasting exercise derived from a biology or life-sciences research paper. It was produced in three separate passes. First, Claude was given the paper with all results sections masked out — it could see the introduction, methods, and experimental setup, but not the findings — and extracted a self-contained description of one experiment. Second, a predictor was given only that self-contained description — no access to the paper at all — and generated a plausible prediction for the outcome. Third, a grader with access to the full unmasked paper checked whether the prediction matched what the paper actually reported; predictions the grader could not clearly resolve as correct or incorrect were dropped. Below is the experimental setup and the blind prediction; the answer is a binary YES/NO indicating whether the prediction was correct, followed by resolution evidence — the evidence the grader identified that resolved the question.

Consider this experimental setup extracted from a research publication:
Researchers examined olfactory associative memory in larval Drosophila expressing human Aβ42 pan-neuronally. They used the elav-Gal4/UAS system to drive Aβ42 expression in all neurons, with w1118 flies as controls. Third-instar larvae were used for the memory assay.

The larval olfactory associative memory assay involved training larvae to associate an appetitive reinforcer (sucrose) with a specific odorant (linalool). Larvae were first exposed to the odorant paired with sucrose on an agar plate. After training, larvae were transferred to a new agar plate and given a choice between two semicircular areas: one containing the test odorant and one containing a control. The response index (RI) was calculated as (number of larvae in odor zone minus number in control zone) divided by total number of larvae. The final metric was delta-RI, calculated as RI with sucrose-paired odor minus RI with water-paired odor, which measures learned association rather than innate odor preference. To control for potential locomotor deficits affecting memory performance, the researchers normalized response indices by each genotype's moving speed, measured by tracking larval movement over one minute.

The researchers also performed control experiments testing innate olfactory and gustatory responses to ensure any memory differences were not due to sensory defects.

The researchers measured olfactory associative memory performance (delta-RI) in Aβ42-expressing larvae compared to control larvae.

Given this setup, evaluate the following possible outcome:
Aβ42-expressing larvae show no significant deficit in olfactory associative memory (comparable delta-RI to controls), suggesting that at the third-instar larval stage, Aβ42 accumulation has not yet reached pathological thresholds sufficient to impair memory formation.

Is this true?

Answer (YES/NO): NO